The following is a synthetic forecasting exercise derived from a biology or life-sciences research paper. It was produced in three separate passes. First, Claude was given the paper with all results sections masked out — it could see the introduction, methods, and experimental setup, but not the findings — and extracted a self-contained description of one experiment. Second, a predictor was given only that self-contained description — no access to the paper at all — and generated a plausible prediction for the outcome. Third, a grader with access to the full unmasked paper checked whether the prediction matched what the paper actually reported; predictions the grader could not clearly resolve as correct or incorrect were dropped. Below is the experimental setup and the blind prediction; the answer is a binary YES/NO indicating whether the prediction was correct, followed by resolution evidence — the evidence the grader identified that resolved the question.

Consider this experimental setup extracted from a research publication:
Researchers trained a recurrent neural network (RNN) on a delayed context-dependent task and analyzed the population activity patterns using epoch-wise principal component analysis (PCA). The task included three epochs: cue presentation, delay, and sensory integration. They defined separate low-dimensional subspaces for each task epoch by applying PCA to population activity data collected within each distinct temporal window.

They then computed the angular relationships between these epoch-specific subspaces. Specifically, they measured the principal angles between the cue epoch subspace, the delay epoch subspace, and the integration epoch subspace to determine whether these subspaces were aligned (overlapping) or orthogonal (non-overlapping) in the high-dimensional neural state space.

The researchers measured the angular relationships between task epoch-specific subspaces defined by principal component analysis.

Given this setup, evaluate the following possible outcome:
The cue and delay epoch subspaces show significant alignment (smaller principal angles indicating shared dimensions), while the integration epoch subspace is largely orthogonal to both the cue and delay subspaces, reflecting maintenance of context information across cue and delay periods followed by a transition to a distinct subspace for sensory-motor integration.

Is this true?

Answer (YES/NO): YES